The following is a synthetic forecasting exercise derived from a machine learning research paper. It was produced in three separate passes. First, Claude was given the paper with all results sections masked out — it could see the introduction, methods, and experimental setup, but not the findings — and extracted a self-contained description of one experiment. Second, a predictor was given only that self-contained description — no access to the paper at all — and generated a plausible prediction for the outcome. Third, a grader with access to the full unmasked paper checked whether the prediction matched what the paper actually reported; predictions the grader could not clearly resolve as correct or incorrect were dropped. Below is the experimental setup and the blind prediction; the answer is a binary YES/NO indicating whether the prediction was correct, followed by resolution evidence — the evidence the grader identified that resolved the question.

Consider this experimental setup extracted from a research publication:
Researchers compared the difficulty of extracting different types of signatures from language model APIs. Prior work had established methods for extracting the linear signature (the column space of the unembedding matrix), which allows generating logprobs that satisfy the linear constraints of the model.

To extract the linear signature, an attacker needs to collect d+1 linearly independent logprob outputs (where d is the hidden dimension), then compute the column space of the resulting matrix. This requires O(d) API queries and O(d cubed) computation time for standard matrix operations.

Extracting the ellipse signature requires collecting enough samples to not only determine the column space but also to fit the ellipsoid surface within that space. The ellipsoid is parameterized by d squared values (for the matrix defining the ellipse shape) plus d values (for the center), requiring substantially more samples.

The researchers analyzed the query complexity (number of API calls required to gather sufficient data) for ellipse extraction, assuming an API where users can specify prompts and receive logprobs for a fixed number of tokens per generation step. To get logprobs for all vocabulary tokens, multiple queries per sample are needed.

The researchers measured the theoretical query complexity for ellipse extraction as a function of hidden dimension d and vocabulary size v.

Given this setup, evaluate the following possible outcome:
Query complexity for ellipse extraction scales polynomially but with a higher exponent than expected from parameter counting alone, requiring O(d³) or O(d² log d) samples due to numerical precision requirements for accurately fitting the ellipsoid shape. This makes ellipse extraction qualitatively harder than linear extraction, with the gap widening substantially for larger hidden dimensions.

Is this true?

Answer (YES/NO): NO